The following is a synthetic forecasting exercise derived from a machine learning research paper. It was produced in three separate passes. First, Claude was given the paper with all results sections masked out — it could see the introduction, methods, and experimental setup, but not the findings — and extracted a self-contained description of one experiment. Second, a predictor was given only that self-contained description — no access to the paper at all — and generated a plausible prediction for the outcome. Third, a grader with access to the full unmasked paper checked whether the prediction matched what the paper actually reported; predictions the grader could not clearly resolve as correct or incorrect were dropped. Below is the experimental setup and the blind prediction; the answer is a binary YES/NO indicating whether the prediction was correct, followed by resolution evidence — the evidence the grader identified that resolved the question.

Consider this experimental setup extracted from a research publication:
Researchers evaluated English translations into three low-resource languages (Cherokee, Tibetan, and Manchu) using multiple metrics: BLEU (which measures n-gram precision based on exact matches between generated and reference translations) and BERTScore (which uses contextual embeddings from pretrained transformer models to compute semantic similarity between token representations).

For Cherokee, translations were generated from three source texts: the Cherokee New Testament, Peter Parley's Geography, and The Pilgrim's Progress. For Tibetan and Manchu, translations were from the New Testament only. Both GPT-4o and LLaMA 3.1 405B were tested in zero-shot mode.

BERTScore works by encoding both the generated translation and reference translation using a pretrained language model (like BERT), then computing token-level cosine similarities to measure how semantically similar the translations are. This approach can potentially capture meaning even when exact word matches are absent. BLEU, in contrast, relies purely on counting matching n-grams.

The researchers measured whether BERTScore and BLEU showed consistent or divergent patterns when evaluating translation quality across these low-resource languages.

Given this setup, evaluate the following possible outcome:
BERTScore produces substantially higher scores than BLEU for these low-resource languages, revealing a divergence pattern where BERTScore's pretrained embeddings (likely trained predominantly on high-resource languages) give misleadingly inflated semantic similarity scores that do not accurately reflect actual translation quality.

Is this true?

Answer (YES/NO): YES